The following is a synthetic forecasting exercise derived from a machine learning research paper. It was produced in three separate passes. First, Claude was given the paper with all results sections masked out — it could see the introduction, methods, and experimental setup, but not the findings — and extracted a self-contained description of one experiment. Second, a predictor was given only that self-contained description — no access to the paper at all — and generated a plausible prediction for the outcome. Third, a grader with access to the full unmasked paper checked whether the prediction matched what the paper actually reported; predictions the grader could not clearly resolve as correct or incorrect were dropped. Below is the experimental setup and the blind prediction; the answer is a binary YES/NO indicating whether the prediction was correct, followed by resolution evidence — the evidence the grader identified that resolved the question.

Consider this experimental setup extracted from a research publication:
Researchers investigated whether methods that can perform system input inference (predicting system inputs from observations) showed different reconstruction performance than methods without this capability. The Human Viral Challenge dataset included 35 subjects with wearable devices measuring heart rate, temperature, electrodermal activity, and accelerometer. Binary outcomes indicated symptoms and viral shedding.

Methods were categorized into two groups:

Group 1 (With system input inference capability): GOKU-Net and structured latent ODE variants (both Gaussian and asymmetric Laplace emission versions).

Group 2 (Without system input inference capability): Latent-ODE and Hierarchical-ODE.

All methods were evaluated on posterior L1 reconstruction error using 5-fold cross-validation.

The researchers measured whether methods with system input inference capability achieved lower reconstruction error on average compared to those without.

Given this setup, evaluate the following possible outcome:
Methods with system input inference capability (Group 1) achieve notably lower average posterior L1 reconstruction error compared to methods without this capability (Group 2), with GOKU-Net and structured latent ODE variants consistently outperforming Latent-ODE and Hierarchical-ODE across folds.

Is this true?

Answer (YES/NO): YES